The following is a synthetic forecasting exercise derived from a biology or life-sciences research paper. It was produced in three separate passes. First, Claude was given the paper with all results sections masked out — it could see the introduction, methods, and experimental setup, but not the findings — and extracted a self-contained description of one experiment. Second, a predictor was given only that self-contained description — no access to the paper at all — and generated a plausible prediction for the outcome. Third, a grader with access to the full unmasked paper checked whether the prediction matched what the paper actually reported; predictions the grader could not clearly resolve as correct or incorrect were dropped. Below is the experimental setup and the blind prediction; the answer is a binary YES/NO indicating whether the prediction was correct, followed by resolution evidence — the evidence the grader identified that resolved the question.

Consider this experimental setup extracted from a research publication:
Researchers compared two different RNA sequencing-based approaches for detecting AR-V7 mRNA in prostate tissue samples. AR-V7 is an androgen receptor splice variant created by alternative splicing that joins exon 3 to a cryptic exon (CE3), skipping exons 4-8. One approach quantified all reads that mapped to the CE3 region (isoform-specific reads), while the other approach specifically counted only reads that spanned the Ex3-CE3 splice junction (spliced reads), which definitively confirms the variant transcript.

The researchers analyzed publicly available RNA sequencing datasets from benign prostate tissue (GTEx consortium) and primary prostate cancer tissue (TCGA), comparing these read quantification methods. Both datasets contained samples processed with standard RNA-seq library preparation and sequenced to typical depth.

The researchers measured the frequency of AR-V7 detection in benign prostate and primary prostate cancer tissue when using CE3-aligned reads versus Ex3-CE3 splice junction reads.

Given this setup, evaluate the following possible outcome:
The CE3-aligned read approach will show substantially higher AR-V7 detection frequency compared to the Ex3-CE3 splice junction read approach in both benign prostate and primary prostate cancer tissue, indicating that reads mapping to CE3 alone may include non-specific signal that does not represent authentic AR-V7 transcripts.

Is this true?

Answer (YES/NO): YES